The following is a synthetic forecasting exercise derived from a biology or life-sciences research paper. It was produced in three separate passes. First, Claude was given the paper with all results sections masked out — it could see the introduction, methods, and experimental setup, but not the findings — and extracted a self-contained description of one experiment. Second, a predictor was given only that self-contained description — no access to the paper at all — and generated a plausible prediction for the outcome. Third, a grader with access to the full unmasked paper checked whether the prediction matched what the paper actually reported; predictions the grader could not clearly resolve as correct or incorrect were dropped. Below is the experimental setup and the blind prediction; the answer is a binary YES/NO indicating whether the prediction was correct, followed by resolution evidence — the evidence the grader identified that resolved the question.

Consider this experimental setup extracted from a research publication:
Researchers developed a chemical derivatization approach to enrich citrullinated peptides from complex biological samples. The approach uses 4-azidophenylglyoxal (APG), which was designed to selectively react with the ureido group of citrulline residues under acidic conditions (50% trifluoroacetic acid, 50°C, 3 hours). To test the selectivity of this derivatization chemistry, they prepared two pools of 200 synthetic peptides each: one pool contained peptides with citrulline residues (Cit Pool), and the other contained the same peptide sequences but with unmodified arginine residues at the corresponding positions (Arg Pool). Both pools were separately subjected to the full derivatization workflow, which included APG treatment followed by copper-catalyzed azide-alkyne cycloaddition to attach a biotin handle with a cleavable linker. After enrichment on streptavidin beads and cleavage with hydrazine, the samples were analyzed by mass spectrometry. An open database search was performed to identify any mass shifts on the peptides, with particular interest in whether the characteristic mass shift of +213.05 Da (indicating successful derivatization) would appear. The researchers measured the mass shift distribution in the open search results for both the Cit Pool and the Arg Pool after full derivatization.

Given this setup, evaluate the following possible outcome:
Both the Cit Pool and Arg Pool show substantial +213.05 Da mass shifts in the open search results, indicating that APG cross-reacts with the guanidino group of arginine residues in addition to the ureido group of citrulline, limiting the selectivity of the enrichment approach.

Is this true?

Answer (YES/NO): NO